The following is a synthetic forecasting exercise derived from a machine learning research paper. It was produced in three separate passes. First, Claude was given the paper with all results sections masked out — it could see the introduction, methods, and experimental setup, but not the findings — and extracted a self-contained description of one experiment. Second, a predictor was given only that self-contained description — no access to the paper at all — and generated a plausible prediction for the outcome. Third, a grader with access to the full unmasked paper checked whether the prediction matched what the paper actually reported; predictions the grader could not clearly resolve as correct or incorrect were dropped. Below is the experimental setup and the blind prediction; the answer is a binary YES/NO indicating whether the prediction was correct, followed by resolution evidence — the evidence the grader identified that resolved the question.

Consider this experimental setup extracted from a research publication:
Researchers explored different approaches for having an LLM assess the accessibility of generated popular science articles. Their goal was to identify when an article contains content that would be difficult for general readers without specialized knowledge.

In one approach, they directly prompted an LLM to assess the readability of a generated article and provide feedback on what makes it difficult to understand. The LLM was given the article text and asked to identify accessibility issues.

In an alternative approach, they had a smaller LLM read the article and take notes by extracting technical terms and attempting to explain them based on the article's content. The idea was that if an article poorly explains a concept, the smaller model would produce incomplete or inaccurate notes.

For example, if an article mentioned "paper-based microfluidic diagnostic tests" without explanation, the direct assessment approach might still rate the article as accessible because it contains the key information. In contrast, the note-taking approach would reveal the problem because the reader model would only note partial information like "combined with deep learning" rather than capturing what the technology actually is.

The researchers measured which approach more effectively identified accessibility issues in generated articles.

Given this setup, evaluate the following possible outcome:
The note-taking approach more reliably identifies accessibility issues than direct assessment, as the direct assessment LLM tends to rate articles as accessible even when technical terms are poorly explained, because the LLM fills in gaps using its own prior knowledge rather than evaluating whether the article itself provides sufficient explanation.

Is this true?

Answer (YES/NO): NO